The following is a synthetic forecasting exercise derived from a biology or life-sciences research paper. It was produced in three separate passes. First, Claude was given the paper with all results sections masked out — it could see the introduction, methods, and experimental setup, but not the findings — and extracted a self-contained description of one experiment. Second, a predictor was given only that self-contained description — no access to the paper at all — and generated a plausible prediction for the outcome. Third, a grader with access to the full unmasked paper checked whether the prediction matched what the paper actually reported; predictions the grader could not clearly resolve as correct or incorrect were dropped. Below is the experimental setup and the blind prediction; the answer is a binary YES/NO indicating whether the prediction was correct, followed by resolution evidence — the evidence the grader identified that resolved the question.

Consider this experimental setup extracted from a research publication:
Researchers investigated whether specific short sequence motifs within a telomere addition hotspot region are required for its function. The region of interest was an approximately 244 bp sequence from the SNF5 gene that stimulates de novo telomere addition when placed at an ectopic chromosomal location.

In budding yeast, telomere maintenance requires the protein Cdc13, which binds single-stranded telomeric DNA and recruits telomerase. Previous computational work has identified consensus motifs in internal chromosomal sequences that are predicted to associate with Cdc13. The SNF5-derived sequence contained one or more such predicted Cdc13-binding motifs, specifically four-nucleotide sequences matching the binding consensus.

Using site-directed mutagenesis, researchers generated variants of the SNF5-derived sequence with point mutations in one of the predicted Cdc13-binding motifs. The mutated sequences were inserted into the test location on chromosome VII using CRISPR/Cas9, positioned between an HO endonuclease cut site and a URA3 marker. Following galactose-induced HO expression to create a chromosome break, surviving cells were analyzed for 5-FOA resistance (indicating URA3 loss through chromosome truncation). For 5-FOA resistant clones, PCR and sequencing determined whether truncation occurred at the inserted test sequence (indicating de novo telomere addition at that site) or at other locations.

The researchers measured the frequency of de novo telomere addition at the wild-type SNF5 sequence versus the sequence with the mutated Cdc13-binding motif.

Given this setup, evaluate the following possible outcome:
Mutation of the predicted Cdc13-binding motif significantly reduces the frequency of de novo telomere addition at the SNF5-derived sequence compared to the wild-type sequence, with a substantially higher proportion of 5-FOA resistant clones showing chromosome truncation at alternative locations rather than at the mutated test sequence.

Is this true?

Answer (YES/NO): YES